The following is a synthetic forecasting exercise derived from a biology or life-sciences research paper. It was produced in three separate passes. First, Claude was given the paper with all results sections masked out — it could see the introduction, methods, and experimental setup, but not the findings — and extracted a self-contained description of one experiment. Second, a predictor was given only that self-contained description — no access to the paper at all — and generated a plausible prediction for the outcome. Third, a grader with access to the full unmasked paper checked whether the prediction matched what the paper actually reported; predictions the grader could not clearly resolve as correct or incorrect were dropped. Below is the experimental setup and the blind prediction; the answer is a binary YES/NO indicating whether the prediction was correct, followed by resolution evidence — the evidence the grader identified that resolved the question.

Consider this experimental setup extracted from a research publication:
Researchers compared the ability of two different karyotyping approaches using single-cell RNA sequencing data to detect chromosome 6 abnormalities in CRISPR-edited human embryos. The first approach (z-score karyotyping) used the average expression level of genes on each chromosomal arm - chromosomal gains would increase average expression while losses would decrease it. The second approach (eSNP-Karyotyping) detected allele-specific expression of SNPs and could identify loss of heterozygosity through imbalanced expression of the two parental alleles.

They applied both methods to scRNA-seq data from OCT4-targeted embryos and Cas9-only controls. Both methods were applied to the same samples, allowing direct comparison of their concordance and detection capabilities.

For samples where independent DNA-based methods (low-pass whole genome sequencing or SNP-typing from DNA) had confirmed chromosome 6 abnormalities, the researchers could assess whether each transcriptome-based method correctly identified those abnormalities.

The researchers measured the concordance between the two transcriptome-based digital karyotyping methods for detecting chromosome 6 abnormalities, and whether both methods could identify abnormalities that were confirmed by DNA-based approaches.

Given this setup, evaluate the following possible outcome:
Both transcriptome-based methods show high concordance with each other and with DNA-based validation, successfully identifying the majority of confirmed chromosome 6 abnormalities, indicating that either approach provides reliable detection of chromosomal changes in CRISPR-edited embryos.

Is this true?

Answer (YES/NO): NO